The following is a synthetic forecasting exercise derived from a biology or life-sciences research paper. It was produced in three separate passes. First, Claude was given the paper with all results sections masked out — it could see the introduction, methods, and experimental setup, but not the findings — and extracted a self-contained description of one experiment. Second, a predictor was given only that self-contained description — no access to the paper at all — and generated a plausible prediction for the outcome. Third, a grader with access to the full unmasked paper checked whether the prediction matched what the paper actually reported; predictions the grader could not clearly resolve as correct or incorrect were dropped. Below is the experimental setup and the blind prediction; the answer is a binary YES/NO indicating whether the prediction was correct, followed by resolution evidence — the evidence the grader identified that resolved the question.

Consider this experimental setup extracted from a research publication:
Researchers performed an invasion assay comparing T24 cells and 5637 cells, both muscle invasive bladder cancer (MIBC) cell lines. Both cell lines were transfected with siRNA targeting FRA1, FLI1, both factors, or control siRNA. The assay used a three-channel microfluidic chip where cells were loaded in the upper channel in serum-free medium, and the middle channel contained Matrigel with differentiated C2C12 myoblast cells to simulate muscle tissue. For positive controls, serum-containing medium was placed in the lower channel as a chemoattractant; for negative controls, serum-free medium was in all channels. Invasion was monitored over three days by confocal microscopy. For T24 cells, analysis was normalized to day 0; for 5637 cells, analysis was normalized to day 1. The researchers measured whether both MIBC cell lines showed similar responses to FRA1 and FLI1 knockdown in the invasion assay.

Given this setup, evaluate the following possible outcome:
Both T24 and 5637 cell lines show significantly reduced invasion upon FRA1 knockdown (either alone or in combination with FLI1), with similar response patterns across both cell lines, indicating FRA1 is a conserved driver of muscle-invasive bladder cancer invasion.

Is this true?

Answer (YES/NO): NO